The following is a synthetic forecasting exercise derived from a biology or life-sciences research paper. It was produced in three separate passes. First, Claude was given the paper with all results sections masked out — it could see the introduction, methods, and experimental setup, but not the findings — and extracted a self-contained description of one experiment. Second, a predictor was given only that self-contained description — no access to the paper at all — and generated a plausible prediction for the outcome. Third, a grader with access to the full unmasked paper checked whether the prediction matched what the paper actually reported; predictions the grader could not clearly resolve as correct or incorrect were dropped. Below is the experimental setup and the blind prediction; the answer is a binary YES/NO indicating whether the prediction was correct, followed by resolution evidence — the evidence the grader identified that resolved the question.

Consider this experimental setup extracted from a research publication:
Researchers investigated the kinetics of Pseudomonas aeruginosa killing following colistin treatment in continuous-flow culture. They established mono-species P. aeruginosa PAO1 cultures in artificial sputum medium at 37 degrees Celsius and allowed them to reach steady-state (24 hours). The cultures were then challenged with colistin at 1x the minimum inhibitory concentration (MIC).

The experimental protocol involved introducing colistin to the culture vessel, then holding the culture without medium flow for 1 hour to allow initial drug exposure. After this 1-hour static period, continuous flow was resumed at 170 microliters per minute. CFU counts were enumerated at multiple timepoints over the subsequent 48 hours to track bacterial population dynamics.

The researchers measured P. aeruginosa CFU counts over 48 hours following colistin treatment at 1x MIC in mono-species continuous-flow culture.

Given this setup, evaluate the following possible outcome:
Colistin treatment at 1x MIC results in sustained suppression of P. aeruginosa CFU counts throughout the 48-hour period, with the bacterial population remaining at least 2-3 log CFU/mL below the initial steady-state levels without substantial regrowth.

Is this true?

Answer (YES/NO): NO